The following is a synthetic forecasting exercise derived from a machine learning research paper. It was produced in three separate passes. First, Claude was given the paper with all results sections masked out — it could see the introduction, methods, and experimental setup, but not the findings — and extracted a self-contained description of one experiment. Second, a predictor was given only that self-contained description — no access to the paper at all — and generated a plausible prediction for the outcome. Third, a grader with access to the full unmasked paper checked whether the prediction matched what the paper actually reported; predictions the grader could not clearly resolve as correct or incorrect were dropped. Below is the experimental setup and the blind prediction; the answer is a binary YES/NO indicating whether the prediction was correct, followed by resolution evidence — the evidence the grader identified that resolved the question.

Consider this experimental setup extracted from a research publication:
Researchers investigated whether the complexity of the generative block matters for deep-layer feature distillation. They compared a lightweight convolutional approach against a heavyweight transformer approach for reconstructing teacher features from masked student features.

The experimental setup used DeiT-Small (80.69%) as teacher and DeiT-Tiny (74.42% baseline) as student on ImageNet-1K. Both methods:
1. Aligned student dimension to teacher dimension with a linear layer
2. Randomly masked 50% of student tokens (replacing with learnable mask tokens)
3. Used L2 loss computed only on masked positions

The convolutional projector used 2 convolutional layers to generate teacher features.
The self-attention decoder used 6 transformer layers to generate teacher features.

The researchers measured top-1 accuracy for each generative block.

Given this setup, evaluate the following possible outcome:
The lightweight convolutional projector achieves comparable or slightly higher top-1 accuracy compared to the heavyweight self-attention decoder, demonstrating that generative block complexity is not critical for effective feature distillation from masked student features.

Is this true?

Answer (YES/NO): YES